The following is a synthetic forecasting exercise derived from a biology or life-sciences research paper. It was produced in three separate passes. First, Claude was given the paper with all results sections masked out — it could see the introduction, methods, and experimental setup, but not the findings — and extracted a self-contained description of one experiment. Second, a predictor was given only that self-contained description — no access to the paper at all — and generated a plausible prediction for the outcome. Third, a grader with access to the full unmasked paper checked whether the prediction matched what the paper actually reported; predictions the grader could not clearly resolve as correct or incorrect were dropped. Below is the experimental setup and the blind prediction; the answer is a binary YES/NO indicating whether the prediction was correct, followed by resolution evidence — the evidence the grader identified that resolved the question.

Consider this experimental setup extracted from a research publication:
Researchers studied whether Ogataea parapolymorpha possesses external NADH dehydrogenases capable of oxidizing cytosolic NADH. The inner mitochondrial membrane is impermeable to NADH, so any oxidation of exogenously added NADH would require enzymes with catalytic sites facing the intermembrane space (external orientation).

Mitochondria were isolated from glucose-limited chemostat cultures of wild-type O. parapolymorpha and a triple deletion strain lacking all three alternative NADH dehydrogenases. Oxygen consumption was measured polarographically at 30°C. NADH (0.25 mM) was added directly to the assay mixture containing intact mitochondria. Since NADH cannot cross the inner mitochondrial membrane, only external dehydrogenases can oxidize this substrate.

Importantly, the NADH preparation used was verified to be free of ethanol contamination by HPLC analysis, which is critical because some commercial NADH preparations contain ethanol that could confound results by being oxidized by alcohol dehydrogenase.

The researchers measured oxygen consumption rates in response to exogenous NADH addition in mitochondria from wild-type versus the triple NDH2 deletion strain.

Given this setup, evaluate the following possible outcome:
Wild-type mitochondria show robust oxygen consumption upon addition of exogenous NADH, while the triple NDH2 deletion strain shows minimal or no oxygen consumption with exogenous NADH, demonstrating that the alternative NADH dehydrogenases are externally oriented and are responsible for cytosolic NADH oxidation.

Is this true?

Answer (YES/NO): YES